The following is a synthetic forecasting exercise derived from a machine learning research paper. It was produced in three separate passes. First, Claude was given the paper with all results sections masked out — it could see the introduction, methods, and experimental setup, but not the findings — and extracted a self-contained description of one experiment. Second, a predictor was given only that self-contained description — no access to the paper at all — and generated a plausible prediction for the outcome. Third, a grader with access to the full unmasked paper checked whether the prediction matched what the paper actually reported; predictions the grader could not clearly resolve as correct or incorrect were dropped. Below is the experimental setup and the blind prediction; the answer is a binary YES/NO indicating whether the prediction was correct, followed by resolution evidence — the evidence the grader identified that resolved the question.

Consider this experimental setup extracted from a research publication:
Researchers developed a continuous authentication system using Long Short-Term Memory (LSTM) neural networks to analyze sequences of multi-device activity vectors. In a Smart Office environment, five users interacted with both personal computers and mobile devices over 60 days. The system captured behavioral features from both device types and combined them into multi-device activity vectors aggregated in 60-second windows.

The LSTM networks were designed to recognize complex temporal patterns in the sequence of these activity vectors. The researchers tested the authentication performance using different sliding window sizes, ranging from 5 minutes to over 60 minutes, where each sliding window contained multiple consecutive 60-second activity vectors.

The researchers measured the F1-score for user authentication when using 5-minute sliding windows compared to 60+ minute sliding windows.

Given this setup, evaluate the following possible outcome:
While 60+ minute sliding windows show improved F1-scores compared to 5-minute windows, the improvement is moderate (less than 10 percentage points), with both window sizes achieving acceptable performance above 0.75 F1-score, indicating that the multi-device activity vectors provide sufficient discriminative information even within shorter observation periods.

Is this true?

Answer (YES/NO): NO